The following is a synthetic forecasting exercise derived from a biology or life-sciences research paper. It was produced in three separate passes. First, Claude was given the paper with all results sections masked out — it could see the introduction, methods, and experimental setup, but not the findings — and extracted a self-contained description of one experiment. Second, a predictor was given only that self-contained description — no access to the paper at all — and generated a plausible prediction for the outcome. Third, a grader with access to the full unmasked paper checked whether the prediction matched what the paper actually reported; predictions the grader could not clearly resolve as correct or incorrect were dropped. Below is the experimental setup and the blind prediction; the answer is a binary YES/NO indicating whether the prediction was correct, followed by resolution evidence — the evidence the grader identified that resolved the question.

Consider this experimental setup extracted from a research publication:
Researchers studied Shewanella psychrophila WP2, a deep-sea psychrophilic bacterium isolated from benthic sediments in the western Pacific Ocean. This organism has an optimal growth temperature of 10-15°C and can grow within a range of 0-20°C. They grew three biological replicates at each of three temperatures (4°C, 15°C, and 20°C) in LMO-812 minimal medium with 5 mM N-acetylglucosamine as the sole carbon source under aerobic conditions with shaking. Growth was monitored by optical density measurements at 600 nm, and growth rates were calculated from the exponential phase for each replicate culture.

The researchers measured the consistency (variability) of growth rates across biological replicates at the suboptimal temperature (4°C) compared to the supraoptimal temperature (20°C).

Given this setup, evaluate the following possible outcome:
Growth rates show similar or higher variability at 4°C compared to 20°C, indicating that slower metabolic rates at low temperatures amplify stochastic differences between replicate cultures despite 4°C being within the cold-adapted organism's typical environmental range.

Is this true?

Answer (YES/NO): NO